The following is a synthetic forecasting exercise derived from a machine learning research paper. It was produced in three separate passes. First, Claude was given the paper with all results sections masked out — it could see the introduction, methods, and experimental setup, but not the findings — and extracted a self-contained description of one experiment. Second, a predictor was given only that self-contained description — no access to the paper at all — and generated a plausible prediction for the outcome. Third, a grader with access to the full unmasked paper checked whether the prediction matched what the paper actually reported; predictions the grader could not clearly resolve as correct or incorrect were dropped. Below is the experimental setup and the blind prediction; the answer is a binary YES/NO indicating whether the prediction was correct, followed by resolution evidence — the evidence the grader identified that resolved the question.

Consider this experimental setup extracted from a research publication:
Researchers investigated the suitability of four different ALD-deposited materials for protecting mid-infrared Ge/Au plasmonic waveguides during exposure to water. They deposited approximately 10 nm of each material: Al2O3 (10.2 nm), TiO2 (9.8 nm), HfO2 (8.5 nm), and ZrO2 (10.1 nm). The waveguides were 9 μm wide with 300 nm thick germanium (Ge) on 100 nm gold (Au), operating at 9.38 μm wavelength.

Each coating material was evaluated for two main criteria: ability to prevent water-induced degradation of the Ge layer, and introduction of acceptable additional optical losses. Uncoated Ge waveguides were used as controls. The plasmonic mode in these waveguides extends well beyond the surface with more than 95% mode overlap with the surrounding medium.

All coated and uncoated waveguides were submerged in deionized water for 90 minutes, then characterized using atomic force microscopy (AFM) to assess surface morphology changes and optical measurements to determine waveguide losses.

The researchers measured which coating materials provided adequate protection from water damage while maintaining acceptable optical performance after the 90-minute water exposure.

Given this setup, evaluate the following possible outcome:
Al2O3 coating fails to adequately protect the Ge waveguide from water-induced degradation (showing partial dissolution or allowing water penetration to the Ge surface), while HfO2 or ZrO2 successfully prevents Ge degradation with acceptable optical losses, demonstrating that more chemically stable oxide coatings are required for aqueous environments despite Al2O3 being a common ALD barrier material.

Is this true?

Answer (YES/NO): NO